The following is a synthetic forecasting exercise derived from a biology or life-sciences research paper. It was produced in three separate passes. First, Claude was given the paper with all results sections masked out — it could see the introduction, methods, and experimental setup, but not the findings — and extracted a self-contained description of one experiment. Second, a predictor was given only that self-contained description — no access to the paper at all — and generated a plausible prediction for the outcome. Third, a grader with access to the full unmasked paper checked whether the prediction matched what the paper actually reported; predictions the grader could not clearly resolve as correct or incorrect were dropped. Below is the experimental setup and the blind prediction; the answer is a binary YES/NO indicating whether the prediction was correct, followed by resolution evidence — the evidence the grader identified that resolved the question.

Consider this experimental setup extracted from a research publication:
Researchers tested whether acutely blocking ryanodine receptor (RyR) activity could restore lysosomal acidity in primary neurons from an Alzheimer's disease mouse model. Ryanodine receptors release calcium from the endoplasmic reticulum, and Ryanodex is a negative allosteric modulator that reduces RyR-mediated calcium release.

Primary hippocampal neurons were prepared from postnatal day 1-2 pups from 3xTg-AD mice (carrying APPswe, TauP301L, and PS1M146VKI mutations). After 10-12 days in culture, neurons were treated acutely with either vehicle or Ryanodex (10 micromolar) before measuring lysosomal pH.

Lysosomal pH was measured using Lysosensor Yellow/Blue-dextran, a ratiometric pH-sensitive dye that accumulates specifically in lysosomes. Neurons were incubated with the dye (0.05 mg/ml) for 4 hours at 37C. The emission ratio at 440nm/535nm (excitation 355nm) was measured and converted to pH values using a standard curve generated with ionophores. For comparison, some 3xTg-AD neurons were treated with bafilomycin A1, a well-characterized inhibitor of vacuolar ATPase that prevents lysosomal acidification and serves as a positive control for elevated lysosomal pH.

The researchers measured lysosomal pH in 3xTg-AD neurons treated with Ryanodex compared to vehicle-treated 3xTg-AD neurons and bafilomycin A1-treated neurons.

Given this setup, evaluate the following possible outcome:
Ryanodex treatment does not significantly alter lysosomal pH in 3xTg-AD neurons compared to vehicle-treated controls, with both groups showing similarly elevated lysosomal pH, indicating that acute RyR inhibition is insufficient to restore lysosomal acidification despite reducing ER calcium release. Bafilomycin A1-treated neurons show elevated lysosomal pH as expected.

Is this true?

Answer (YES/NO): NO